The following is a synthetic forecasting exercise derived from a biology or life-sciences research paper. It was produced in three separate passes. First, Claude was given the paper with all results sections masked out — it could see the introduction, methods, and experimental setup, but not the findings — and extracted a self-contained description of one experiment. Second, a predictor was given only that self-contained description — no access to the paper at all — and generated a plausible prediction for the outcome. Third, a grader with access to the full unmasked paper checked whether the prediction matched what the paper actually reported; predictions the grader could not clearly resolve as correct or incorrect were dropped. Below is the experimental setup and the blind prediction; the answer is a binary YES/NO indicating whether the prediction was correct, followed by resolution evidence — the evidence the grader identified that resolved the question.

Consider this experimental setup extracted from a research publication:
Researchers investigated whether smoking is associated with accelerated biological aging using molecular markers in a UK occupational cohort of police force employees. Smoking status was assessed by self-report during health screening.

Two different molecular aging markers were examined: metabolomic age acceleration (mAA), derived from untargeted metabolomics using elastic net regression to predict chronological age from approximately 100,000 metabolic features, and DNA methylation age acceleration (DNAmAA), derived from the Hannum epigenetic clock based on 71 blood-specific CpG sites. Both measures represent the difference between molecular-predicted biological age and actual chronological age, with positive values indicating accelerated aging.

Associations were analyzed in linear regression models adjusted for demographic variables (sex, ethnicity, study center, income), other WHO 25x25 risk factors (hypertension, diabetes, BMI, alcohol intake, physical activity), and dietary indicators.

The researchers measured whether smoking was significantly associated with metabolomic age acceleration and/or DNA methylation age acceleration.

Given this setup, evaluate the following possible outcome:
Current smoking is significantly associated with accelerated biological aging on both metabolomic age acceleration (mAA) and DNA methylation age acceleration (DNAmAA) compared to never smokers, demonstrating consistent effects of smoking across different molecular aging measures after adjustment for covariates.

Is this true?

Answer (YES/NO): NO